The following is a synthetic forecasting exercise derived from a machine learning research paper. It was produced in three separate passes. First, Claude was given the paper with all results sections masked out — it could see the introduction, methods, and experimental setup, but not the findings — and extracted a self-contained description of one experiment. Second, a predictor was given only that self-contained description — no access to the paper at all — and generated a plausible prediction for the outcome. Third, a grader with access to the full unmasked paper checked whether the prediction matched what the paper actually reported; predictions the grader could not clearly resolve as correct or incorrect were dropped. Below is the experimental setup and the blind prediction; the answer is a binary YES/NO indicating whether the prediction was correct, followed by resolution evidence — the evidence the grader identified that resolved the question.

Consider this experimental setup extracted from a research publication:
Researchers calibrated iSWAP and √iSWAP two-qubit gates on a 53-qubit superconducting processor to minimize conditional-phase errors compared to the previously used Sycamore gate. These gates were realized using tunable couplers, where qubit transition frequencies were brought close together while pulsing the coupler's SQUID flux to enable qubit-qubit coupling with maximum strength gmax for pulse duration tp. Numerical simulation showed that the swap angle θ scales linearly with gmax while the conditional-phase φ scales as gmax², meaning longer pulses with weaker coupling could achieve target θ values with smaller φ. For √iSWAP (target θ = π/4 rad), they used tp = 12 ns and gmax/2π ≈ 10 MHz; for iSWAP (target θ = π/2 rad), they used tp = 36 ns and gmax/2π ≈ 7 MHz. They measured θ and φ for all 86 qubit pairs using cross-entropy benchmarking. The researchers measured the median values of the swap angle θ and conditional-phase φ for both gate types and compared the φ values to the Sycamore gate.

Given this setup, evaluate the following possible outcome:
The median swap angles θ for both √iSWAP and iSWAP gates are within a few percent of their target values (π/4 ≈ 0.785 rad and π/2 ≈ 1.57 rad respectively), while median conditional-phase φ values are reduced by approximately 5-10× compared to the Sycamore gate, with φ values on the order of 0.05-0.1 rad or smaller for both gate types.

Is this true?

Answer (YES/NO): NO